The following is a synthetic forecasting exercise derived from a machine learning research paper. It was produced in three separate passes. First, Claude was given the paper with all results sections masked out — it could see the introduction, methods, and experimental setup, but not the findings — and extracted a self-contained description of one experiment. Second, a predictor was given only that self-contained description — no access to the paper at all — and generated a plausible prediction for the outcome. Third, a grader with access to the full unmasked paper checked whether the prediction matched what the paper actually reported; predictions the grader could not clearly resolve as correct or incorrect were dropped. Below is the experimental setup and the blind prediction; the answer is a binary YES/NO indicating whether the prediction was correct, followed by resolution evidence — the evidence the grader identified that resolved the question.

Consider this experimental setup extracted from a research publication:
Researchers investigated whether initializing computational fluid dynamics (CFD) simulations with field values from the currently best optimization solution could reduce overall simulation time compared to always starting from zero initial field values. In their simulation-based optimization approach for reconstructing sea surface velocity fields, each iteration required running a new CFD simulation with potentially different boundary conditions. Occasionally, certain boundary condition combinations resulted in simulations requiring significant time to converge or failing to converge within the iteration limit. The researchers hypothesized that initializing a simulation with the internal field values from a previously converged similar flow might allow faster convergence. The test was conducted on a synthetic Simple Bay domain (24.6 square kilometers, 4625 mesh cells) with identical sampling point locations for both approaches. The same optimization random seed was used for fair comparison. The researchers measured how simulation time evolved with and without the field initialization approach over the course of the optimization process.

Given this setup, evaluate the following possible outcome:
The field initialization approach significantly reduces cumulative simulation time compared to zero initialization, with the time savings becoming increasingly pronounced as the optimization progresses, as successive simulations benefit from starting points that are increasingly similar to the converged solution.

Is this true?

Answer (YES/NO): YES